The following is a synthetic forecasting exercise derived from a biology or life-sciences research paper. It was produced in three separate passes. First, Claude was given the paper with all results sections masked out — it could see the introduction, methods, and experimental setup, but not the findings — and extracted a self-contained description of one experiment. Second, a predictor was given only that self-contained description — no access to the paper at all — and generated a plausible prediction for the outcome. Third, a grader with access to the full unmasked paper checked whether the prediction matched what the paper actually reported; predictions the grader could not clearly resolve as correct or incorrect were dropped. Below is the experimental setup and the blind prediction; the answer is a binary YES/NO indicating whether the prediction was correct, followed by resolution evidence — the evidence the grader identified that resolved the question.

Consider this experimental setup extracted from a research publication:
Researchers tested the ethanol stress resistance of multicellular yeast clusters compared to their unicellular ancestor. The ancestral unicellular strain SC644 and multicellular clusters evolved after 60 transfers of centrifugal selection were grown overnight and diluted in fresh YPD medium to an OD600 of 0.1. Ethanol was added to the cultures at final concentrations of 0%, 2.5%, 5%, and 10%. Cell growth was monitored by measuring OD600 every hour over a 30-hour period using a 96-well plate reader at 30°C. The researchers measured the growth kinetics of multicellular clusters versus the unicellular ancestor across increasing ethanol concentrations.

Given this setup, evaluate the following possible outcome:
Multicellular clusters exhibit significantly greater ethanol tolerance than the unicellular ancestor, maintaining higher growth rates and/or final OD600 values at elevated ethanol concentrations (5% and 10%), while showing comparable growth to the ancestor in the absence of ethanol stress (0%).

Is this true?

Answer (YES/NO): NO